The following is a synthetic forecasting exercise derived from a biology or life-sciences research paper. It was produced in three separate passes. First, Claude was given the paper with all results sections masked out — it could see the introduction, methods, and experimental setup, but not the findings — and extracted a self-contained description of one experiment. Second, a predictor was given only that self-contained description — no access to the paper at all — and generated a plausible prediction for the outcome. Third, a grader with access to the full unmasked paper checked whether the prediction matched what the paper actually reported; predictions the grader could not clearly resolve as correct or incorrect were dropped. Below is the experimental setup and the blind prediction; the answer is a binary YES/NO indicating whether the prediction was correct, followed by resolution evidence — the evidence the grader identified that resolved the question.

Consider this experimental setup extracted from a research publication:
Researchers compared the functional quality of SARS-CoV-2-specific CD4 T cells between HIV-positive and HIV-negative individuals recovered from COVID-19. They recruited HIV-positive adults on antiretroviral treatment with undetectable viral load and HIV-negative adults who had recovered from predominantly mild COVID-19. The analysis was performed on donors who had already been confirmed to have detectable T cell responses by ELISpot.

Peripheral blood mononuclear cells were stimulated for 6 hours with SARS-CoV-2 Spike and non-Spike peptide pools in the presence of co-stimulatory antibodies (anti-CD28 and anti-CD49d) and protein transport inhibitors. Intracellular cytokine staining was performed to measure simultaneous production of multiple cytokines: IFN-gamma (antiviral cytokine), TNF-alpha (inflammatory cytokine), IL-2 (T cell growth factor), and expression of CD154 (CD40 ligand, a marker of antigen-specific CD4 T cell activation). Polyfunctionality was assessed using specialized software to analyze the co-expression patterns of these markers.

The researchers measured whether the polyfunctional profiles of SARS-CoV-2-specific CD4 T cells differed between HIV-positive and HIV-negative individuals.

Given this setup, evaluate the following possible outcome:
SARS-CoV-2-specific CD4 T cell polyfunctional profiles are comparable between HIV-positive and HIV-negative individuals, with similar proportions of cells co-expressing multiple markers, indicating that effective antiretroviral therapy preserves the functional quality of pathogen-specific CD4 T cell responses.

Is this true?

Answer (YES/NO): YES